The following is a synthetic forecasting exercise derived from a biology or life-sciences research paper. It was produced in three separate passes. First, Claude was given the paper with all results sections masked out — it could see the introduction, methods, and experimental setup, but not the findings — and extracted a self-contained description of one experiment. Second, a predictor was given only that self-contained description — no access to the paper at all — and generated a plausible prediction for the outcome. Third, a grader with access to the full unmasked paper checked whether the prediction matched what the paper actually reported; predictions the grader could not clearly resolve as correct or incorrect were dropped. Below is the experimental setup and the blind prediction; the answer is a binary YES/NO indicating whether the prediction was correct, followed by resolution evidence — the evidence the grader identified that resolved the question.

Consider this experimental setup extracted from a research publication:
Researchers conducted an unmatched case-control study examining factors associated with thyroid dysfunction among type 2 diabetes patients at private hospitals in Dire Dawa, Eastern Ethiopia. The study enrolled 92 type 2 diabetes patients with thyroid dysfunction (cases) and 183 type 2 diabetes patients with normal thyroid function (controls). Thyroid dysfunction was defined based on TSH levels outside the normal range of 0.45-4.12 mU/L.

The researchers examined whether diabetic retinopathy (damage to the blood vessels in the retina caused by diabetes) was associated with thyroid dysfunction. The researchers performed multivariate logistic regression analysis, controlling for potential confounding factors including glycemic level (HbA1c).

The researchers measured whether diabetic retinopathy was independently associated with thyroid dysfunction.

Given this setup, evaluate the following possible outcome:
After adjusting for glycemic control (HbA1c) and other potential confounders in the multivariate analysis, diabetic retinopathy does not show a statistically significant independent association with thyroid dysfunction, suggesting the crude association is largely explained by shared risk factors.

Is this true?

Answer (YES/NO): NO